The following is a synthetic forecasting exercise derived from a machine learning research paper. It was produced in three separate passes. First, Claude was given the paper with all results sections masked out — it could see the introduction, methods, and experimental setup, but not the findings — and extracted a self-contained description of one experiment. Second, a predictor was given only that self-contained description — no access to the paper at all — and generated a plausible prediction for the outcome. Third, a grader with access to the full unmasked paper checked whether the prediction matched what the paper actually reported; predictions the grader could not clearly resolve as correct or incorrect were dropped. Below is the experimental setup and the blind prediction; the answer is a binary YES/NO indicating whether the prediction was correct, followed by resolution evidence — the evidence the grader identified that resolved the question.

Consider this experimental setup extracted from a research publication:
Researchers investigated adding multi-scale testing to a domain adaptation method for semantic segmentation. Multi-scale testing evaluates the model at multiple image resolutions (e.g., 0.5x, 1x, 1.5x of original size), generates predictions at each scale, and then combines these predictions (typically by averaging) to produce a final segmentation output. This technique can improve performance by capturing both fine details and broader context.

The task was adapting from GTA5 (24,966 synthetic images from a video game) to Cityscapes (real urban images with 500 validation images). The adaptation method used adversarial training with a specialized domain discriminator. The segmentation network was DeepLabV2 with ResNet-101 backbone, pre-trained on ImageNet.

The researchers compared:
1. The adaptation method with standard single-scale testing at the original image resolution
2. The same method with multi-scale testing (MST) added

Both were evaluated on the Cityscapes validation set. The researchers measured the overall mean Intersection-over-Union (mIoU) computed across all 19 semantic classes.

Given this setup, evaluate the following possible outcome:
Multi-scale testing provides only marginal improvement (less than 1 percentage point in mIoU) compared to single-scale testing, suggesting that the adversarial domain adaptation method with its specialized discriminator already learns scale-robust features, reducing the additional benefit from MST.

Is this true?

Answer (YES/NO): YES